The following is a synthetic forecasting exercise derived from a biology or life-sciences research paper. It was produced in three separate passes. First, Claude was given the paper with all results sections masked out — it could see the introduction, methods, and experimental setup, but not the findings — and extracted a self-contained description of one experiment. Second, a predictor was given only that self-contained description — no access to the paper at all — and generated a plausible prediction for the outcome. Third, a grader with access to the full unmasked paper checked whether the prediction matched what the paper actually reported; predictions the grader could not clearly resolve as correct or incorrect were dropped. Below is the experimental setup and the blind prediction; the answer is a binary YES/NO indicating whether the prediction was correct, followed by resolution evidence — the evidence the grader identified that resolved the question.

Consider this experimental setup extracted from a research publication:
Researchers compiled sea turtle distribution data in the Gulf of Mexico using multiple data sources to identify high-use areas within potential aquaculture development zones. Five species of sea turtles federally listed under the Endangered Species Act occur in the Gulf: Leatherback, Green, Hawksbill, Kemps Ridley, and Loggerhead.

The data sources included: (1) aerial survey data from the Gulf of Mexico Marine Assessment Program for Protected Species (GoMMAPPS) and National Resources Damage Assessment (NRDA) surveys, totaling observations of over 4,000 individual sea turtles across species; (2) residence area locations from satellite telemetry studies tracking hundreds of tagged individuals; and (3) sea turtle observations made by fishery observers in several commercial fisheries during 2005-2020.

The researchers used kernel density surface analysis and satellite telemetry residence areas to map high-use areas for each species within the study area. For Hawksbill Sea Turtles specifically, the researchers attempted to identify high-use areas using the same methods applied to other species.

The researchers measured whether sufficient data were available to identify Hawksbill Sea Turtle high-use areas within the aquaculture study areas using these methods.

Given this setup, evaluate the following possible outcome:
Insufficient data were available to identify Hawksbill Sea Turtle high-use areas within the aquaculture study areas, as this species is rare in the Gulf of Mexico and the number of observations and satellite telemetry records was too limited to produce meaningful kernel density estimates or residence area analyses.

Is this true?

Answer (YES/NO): NO